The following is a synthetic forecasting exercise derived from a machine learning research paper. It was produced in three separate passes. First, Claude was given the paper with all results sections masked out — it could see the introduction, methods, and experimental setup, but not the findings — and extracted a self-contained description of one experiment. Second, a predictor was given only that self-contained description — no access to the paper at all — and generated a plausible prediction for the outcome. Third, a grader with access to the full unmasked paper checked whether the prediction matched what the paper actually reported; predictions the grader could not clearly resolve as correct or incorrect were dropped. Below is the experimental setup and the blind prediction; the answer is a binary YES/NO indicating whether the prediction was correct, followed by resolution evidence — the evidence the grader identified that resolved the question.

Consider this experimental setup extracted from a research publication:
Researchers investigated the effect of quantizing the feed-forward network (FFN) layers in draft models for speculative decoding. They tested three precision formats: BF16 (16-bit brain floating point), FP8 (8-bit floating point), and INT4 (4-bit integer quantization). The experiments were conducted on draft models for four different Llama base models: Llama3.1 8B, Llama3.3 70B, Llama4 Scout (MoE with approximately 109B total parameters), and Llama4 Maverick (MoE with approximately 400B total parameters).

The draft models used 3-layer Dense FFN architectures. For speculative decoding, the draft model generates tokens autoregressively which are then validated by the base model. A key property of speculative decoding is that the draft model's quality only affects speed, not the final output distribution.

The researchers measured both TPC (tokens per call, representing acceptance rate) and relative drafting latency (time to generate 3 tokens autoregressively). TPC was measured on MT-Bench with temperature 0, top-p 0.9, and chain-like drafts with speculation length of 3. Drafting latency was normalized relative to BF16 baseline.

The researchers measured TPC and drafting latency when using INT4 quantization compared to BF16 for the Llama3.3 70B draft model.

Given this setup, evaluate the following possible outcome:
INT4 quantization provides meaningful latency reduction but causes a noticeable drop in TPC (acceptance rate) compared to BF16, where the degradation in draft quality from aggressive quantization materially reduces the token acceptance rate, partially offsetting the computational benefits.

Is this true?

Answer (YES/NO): NO